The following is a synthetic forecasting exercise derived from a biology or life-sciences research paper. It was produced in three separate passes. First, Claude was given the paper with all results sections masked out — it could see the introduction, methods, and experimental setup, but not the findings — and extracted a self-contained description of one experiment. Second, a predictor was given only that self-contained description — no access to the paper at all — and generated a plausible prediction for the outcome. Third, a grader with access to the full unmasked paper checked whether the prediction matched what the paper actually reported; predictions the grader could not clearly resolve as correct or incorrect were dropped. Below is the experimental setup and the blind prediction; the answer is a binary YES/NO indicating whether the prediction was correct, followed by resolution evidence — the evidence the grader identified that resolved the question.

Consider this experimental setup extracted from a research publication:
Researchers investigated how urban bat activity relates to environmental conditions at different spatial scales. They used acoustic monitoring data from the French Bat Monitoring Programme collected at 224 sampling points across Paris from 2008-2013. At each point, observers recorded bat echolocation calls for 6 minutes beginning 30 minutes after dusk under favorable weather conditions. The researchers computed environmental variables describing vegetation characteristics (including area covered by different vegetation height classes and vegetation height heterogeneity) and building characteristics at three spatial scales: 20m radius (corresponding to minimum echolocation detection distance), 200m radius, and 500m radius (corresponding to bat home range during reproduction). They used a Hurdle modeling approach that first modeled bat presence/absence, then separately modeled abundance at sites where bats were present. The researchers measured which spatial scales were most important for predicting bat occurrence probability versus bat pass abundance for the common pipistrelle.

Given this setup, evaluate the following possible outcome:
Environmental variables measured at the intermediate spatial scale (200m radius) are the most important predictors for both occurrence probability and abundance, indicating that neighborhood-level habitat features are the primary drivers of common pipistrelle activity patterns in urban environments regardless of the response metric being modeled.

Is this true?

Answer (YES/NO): NO